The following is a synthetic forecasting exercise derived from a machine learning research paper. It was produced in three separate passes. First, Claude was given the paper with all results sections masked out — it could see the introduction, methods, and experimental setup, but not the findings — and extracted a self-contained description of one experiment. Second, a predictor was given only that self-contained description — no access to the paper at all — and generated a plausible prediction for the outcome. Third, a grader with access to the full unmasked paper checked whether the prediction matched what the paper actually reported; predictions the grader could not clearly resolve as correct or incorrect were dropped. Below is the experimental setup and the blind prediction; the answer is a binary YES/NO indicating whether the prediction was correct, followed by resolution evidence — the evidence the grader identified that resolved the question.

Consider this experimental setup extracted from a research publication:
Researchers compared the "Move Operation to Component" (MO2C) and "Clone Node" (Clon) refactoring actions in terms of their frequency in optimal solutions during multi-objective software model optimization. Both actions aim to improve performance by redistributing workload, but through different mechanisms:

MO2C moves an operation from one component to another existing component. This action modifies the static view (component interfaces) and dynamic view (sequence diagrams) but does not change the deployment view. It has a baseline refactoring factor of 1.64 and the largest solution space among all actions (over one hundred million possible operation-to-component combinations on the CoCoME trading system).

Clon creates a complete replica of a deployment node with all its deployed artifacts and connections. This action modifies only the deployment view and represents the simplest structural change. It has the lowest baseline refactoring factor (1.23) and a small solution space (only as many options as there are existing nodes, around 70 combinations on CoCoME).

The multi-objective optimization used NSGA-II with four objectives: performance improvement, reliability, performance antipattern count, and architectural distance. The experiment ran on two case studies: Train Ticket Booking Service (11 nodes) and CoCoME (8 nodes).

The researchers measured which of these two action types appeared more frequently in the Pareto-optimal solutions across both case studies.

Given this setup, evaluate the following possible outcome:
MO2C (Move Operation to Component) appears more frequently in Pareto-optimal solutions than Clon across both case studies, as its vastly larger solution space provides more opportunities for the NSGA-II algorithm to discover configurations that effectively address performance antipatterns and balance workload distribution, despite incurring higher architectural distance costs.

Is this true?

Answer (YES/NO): NO